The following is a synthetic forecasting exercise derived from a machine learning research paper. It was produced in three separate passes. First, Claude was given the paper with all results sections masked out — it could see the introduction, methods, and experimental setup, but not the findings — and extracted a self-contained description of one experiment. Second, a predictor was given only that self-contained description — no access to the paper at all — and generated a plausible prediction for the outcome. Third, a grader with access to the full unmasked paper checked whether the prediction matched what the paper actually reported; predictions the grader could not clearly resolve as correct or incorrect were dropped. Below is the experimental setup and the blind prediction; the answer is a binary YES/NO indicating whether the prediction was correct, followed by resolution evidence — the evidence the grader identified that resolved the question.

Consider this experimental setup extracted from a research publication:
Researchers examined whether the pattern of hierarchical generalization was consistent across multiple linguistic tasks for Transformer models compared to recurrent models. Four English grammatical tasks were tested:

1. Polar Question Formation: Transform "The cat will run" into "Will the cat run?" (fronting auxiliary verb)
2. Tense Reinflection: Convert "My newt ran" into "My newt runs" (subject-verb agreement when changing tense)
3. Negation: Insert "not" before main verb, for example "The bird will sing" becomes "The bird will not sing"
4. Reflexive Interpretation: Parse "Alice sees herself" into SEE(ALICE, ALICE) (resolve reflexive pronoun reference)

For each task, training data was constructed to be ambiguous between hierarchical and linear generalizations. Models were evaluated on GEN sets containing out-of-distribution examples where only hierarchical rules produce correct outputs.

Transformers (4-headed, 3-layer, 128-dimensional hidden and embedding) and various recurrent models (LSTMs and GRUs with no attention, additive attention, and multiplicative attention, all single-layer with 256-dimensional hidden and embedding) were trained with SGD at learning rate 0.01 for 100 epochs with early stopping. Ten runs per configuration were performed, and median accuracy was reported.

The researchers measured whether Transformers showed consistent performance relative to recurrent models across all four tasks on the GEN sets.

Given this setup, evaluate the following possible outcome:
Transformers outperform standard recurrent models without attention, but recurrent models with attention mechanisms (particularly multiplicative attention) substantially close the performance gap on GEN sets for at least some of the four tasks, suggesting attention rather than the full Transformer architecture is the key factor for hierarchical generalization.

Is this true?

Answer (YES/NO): NO